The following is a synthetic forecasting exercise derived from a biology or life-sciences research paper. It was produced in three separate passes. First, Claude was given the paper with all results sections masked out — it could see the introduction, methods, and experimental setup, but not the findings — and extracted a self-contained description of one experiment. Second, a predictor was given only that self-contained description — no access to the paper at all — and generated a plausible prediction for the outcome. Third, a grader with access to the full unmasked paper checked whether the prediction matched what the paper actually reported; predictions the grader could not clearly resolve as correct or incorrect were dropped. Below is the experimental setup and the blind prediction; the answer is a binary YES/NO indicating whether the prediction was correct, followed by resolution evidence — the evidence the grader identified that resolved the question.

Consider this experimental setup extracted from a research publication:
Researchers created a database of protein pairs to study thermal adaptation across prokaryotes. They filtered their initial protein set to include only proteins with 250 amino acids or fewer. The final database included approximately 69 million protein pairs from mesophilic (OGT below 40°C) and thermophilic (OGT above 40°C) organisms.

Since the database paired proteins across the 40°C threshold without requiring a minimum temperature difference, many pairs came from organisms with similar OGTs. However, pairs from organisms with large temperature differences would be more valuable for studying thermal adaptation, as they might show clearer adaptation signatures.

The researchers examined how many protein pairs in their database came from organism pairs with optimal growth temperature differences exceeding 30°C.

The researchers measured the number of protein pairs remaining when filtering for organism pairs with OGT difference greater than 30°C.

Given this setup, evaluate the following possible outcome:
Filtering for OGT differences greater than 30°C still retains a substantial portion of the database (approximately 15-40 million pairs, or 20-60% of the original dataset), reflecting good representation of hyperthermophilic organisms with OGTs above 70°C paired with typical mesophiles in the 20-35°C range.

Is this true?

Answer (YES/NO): NO